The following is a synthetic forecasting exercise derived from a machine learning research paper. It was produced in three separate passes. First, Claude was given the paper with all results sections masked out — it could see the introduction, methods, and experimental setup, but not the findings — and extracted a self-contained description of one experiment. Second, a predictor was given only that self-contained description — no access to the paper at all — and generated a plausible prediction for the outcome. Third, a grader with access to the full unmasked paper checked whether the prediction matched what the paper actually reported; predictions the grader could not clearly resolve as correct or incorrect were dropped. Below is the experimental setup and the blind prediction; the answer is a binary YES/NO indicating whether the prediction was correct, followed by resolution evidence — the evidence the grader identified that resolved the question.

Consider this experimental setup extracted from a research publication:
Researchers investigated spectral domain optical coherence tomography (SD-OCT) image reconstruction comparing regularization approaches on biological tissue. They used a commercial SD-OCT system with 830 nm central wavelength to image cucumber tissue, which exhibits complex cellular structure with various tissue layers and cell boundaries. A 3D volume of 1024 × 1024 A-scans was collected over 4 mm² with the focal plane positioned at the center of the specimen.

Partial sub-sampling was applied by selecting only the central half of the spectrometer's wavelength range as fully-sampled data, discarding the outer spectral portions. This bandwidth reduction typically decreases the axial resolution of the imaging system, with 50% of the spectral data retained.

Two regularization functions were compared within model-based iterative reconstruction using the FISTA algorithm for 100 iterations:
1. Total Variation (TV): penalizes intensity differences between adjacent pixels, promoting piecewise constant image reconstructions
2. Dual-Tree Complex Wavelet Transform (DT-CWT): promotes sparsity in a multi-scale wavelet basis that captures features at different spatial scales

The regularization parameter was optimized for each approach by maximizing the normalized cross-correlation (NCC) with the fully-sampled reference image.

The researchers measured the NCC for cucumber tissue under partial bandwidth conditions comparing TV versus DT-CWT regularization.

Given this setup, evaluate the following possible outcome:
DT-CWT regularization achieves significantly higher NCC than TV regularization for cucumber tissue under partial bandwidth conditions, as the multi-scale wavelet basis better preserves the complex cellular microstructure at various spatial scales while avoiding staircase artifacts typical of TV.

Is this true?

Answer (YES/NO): NO